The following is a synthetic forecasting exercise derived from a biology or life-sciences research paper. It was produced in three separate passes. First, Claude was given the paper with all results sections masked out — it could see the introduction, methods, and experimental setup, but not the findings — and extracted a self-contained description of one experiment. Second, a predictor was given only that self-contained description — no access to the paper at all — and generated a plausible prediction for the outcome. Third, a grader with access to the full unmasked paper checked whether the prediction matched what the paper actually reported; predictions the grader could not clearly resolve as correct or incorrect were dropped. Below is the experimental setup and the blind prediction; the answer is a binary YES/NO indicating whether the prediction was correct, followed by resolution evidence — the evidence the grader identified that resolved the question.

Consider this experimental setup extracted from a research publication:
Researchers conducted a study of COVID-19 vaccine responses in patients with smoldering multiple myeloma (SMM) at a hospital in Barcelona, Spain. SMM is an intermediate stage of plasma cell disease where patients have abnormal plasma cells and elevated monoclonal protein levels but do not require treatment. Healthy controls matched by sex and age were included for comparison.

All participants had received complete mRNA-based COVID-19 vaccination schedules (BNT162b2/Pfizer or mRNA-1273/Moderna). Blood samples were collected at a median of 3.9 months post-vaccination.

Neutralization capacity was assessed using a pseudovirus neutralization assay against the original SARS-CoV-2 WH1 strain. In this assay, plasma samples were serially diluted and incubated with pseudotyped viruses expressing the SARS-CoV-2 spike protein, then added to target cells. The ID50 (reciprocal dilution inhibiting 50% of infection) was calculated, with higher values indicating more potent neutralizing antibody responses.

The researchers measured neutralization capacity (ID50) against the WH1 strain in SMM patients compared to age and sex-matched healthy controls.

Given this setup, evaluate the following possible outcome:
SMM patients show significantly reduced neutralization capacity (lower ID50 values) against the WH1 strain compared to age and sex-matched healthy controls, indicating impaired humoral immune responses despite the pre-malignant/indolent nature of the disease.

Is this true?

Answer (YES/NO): NO